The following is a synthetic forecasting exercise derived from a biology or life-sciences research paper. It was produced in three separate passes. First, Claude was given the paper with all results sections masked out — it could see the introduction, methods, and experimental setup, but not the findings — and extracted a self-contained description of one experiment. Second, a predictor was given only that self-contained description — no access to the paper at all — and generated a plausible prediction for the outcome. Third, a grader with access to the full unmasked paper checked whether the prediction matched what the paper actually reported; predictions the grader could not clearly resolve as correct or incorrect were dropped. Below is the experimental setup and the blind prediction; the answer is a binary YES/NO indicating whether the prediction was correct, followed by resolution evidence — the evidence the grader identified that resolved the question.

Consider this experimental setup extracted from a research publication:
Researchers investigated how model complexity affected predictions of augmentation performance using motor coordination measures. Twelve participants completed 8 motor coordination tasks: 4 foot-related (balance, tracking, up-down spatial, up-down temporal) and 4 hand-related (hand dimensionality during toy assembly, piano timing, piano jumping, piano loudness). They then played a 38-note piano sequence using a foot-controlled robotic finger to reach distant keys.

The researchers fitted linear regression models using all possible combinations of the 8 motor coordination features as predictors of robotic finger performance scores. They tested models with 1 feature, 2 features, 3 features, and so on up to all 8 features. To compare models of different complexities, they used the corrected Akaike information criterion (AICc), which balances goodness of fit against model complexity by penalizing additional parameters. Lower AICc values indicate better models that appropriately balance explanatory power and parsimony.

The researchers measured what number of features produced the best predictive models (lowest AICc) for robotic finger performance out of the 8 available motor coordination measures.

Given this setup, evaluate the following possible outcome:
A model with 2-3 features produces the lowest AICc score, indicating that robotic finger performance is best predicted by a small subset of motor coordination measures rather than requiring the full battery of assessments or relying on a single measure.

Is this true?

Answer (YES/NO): NO